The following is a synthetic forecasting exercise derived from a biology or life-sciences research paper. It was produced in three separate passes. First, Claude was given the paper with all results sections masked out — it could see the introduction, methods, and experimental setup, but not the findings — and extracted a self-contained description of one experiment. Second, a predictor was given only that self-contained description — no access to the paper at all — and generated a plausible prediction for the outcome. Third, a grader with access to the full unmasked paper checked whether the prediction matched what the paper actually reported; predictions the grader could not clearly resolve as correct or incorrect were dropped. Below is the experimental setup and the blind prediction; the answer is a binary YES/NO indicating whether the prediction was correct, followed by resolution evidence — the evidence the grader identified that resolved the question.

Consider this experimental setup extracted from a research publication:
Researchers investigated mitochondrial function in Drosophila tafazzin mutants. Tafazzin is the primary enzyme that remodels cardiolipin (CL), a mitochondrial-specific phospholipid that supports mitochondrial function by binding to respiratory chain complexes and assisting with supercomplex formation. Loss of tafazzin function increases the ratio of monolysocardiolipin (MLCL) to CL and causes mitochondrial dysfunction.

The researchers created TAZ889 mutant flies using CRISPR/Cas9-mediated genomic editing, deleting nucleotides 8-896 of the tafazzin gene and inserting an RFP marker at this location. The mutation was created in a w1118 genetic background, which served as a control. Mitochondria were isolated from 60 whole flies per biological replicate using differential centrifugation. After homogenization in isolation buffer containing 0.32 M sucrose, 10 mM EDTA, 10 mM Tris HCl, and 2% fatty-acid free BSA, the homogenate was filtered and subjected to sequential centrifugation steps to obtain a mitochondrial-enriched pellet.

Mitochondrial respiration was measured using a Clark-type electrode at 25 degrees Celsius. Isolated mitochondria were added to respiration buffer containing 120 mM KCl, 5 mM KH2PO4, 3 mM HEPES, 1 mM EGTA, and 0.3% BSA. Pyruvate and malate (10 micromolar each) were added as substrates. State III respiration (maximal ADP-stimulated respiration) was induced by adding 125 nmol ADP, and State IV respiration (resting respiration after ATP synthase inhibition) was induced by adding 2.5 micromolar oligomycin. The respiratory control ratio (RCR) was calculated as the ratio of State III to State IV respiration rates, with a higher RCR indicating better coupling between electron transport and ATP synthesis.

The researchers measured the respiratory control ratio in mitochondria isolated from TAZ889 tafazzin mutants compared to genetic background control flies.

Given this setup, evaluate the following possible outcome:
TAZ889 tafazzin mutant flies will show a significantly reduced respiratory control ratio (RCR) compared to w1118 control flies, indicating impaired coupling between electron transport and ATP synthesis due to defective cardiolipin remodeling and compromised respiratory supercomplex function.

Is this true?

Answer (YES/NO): YES